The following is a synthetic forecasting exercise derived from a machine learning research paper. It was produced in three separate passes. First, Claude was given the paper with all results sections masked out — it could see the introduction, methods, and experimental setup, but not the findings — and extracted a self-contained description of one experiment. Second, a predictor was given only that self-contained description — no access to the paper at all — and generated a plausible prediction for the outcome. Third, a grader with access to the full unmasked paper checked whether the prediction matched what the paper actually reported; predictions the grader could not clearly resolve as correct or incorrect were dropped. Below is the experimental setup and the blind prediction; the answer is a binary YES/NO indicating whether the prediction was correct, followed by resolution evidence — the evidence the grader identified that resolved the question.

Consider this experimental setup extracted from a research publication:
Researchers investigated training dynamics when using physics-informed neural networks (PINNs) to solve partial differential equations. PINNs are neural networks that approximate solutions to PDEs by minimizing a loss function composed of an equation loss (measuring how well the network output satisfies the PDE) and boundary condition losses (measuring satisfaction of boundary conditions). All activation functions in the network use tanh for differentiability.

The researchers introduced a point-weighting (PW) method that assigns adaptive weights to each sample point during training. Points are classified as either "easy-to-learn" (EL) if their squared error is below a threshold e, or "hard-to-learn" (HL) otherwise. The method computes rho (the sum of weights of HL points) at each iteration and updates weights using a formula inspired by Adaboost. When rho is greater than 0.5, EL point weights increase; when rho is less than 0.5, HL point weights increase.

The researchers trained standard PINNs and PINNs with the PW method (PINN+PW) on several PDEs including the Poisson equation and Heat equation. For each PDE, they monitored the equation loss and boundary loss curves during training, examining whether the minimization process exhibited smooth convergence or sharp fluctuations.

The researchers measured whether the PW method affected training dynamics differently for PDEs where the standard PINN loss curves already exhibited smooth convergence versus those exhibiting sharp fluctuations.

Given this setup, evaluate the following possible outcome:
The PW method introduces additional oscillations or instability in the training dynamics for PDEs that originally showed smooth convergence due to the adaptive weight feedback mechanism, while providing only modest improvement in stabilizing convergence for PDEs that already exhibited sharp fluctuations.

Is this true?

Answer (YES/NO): NO